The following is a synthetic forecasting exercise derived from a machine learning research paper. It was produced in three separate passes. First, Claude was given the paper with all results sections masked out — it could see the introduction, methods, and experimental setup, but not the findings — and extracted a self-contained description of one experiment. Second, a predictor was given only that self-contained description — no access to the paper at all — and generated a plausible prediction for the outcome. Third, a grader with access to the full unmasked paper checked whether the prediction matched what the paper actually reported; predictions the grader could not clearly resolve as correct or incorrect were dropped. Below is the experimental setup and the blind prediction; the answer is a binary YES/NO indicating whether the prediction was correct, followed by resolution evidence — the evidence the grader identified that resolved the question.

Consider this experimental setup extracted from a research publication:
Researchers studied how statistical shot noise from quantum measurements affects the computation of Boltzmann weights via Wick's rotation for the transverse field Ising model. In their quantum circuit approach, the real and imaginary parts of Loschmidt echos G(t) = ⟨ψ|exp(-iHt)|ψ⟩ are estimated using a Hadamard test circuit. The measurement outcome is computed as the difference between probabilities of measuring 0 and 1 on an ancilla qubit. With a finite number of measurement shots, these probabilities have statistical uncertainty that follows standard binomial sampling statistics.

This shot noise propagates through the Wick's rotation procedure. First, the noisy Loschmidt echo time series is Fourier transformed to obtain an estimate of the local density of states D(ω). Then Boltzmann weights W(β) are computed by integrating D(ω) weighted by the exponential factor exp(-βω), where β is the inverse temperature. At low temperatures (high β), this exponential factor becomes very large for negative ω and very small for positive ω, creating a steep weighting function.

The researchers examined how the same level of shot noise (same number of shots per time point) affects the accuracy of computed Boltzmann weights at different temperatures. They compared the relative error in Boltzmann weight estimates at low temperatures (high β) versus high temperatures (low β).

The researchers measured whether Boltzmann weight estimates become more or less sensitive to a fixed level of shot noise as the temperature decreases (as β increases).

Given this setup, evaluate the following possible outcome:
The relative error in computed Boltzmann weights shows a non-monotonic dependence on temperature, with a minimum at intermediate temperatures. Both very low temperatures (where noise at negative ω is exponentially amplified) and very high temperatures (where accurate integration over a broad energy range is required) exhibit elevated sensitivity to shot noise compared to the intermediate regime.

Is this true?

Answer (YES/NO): NO